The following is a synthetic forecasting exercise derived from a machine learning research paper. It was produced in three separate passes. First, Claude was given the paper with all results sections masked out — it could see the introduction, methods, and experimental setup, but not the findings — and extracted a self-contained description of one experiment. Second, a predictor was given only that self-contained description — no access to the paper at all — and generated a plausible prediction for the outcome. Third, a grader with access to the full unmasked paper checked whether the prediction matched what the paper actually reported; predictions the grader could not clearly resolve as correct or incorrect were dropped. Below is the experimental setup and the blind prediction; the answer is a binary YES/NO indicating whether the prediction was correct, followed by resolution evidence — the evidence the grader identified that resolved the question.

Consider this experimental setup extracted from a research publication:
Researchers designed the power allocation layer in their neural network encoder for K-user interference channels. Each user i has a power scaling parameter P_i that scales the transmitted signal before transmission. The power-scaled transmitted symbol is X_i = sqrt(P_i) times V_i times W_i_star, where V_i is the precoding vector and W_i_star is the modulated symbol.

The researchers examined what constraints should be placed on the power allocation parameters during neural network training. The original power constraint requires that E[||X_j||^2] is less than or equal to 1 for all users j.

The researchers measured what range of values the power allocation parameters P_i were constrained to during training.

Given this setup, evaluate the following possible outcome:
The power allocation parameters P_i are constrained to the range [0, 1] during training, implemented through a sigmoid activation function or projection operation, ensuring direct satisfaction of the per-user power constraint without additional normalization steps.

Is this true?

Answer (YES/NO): YES